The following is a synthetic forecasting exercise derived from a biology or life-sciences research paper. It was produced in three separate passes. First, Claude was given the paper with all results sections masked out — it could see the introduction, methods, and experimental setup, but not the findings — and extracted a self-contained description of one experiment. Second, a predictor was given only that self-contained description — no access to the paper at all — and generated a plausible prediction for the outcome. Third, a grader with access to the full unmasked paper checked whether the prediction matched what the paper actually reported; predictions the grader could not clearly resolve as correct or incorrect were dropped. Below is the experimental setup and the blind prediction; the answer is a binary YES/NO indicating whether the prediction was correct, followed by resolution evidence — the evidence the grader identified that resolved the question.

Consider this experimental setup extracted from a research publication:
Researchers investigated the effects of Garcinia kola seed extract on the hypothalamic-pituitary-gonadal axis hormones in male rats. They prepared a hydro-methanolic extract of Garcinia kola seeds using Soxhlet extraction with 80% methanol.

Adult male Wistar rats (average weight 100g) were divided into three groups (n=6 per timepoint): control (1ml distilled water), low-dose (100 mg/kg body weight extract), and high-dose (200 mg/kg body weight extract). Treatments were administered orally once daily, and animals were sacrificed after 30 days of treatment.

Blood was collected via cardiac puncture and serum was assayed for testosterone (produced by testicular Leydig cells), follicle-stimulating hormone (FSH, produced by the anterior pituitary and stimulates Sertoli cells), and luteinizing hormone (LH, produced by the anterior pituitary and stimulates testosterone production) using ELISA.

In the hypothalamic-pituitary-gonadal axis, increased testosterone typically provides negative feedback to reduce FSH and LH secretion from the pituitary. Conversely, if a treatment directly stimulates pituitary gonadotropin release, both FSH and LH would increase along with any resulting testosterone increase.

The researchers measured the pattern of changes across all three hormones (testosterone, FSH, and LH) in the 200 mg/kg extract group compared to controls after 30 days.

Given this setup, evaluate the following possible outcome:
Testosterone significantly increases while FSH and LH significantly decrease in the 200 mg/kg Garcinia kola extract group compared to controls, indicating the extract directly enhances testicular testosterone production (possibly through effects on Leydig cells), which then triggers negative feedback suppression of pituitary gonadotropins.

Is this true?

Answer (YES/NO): NO